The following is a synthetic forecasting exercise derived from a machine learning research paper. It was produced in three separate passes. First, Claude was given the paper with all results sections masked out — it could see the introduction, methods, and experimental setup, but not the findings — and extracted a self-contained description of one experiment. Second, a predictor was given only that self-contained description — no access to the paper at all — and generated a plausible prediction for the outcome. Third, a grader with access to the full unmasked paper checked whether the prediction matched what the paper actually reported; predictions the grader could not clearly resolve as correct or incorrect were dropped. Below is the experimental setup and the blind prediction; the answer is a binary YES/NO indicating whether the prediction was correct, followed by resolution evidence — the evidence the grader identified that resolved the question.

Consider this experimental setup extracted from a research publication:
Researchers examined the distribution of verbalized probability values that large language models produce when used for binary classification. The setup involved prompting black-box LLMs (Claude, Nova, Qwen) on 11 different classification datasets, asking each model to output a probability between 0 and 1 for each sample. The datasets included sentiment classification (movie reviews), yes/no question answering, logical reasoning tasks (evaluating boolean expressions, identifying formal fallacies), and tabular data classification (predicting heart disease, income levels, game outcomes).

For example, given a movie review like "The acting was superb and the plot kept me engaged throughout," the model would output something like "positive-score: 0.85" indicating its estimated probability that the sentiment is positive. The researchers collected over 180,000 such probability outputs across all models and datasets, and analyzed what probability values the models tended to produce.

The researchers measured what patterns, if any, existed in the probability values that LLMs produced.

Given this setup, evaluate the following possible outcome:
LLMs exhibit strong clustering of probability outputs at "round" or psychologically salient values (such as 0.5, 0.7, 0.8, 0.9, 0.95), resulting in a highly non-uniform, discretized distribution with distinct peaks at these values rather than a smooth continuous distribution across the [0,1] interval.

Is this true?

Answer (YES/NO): YES